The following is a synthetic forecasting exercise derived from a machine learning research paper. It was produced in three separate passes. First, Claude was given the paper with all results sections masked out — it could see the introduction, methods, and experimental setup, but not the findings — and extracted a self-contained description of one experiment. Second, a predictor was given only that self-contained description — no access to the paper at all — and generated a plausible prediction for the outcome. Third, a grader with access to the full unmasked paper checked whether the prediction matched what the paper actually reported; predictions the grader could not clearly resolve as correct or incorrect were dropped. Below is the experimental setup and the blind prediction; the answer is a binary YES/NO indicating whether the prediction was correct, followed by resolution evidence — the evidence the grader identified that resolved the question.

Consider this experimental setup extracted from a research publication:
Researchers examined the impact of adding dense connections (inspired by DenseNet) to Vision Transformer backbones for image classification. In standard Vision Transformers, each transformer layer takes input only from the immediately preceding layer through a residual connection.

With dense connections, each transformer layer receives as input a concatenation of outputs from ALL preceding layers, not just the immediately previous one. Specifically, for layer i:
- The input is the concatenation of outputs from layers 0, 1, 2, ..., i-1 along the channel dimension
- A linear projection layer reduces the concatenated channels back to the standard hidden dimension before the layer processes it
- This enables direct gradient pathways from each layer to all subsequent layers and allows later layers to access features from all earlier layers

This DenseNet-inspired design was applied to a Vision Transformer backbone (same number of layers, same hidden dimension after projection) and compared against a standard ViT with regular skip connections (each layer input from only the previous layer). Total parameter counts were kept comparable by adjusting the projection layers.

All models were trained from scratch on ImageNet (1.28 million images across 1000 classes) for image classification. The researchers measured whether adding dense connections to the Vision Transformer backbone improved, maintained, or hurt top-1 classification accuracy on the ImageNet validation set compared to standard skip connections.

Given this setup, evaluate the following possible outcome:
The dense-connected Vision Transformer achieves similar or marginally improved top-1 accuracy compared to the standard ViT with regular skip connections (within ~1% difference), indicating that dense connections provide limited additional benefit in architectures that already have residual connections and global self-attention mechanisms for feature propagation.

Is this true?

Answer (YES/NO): NO